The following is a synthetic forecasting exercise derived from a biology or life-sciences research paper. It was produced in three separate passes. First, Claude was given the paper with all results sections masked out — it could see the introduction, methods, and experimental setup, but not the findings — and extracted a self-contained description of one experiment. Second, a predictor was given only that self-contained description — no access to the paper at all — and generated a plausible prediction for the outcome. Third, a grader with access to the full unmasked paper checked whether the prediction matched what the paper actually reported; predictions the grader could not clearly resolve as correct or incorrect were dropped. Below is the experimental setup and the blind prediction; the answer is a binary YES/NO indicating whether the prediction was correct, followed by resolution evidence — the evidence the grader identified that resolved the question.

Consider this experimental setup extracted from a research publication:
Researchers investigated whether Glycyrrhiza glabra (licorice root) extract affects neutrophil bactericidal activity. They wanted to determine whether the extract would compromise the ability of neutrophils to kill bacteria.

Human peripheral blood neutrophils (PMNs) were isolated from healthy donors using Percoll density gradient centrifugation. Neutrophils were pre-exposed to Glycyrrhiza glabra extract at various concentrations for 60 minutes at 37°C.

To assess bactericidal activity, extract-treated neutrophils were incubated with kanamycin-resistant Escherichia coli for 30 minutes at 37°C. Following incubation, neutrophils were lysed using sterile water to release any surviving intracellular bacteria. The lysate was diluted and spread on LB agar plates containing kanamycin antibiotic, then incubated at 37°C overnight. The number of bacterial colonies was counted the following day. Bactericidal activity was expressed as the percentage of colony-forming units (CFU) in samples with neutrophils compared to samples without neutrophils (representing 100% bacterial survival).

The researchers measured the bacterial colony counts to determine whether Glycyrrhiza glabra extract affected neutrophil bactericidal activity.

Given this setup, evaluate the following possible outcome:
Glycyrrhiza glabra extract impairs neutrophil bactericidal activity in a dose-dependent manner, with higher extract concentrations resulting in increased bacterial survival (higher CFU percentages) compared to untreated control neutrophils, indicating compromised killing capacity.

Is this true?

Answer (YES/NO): NO